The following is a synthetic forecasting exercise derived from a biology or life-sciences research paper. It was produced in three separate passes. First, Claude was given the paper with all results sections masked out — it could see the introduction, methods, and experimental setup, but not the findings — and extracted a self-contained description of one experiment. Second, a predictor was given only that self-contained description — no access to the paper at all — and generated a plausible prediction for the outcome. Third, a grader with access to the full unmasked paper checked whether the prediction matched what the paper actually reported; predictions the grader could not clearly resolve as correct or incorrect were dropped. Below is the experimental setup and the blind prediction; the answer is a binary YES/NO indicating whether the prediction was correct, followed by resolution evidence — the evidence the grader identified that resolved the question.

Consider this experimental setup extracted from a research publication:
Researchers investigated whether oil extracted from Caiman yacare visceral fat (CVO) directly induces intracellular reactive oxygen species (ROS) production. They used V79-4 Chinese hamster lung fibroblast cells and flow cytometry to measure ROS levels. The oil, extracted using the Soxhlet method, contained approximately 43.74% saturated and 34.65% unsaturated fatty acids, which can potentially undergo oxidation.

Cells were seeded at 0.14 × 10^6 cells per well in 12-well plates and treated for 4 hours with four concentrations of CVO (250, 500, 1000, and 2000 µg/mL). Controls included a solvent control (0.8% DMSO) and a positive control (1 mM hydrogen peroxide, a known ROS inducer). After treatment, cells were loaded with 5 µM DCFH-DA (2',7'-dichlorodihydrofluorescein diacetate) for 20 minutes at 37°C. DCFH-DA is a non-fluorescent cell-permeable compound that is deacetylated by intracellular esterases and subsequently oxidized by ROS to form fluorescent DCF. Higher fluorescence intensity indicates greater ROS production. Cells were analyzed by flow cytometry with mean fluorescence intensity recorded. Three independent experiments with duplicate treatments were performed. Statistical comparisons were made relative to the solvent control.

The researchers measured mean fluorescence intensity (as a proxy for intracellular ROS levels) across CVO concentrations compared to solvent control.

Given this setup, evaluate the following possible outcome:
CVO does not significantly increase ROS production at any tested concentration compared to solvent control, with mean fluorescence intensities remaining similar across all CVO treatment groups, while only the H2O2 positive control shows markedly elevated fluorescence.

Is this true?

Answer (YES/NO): NO